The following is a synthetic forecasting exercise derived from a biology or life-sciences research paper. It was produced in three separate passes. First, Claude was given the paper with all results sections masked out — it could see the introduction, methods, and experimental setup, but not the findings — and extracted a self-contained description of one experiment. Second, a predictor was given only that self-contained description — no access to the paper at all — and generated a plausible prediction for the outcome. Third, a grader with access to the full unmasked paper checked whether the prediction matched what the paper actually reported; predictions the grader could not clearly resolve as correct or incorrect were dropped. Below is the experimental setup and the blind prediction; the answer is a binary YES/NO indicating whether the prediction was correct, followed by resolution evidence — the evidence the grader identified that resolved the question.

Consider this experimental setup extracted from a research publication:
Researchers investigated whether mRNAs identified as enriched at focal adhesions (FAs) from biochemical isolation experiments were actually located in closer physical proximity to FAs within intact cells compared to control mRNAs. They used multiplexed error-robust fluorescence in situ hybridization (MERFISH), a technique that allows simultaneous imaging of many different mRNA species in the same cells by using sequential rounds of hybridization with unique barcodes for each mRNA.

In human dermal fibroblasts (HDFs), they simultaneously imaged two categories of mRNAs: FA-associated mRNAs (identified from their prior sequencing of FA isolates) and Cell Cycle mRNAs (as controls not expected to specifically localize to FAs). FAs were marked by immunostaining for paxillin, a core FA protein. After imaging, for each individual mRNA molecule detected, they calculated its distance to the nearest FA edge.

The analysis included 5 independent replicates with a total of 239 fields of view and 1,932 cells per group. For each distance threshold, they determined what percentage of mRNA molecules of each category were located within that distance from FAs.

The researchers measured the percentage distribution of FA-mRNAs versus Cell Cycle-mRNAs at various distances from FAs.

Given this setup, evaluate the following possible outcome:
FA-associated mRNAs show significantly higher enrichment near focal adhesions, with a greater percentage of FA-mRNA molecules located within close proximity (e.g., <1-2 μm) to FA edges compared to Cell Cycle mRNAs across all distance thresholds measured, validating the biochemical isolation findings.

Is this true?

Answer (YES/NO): YES